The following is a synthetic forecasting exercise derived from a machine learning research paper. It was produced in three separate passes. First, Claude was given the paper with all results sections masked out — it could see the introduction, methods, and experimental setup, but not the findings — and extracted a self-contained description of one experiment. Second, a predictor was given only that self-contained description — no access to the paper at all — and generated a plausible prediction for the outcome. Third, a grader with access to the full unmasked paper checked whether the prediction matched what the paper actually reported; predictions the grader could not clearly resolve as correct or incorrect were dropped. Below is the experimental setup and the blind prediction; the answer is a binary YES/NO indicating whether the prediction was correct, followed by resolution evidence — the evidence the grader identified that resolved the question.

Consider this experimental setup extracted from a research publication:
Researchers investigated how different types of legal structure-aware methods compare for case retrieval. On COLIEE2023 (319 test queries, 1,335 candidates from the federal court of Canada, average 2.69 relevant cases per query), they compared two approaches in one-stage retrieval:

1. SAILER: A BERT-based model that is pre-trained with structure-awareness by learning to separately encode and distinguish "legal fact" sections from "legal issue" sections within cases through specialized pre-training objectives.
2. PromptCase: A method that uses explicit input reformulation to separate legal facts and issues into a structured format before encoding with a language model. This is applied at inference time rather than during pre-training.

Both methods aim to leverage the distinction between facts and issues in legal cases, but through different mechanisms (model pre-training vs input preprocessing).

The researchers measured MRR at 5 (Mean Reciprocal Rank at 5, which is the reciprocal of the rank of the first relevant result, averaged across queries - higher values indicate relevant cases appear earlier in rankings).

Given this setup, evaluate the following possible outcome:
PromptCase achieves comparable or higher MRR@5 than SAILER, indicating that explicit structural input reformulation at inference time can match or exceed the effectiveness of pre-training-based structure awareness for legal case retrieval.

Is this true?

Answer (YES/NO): YES